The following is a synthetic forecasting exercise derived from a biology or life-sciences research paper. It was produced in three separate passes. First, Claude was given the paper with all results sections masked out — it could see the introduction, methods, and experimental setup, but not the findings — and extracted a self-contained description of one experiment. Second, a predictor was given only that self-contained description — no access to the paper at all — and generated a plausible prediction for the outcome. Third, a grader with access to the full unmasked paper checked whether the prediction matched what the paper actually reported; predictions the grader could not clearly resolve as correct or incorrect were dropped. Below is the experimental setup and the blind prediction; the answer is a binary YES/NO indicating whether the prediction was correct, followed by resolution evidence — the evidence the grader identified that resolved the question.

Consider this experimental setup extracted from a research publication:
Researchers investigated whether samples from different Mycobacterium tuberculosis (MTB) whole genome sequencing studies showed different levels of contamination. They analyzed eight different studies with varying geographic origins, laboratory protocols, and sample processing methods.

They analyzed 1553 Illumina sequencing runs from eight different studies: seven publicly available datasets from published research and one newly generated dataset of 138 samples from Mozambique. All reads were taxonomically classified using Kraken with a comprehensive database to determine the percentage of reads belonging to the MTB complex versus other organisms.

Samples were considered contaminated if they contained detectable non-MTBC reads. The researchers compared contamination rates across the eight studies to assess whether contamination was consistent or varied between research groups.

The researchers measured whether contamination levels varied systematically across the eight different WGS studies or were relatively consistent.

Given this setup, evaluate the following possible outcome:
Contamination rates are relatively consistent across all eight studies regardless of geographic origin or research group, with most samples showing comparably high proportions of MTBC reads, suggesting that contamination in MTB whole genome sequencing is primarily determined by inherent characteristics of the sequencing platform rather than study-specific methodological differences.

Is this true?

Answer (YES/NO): NO